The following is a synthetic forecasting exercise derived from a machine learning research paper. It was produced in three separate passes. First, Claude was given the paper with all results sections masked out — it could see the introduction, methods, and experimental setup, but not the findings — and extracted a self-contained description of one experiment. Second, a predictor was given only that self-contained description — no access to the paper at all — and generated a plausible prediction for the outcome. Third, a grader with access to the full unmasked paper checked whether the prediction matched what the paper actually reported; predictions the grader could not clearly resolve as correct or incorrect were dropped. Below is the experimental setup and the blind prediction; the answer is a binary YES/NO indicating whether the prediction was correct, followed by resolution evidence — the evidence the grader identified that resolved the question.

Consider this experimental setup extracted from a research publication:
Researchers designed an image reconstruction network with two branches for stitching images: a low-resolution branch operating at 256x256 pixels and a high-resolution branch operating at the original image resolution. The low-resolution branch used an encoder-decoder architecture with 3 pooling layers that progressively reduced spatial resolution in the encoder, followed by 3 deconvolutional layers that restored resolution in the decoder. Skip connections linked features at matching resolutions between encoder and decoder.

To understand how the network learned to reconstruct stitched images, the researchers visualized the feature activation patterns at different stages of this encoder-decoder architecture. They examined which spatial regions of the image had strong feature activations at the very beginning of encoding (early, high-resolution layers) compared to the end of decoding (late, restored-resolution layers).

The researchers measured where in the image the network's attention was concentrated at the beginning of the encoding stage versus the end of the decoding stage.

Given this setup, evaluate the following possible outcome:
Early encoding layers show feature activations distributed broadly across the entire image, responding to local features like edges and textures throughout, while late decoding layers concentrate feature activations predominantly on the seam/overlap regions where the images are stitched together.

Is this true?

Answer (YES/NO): NO